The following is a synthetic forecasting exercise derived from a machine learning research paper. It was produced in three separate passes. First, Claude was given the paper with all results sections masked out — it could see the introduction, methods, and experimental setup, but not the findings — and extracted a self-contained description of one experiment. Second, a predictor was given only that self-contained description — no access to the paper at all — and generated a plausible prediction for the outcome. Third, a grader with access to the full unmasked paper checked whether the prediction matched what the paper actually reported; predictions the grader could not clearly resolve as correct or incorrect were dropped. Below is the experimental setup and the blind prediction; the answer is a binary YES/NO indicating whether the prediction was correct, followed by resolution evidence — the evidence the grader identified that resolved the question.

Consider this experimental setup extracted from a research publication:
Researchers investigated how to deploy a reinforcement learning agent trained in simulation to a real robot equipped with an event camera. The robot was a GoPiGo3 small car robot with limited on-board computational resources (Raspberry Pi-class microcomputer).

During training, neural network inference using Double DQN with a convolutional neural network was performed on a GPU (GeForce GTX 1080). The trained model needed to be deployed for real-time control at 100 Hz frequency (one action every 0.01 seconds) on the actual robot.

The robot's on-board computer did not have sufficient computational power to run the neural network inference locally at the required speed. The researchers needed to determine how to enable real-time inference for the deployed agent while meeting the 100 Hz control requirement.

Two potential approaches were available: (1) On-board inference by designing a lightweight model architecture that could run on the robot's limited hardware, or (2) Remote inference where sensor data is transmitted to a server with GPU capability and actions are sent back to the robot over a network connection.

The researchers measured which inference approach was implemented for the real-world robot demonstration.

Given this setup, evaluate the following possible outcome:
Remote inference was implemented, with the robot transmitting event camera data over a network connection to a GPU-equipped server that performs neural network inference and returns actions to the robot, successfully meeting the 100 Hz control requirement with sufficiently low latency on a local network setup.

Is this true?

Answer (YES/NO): NO